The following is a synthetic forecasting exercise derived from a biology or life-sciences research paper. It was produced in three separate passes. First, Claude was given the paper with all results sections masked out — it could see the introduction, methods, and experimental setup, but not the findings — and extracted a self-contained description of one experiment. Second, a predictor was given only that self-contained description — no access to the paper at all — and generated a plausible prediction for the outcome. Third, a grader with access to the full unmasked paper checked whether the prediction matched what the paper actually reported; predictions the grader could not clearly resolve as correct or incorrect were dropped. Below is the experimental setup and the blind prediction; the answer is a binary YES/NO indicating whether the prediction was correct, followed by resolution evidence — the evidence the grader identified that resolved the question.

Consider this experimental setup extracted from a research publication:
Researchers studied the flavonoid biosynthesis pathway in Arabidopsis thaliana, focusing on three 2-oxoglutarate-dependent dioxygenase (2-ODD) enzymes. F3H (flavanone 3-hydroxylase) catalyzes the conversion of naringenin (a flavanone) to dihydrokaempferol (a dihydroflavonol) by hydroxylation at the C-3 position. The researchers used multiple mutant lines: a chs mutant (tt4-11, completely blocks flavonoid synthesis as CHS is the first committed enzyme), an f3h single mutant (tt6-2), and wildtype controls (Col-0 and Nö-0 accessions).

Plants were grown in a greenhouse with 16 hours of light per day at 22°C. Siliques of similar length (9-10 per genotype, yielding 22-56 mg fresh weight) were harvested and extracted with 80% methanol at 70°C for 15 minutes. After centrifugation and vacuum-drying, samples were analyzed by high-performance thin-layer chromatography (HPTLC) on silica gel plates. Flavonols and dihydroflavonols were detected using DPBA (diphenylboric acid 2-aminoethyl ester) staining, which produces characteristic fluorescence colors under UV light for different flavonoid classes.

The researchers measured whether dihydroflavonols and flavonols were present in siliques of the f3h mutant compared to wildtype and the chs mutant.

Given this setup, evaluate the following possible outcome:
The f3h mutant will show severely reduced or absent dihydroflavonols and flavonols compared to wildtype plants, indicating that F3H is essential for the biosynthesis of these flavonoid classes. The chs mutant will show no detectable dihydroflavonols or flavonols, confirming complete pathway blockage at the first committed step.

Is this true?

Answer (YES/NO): NO